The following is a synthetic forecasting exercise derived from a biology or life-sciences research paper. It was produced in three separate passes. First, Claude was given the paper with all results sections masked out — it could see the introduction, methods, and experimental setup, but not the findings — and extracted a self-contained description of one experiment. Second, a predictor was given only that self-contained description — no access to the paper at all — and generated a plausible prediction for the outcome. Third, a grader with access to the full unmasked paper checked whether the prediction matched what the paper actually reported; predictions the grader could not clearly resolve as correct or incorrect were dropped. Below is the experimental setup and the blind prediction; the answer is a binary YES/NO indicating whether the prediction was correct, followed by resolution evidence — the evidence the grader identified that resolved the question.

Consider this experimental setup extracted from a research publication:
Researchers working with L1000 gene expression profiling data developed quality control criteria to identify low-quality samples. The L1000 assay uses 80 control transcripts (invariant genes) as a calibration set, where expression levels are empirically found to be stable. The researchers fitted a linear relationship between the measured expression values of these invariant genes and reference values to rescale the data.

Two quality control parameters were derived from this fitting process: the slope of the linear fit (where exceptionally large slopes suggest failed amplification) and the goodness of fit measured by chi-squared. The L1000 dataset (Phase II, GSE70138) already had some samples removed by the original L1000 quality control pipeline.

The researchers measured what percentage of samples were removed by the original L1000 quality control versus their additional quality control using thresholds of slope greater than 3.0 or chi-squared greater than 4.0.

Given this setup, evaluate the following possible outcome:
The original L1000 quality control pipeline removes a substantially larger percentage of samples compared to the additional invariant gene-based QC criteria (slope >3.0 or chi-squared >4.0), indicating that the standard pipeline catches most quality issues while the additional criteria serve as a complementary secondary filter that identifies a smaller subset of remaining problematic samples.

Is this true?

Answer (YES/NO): NO